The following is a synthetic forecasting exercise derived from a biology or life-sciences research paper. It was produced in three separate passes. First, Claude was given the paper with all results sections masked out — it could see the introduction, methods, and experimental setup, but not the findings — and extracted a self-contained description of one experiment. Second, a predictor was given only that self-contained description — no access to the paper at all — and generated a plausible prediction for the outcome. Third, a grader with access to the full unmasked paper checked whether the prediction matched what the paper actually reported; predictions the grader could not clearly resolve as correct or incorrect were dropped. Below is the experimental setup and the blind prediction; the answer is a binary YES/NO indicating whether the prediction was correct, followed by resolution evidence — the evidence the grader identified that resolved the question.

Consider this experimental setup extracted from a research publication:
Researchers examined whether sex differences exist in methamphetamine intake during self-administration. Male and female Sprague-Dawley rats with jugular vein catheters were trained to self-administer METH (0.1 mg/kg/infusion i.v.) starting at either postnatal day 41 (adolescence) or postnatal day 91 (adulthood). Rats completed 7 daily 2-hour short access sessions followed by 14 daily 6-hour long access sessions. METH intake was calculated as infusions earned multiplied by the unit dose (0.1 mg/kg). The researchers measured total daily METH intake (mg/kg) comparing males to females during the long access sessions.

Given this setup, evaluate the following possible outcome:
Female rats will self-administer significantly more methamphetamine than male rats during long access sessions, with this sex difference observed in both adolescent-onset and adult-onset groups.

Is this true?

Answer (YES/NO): NO